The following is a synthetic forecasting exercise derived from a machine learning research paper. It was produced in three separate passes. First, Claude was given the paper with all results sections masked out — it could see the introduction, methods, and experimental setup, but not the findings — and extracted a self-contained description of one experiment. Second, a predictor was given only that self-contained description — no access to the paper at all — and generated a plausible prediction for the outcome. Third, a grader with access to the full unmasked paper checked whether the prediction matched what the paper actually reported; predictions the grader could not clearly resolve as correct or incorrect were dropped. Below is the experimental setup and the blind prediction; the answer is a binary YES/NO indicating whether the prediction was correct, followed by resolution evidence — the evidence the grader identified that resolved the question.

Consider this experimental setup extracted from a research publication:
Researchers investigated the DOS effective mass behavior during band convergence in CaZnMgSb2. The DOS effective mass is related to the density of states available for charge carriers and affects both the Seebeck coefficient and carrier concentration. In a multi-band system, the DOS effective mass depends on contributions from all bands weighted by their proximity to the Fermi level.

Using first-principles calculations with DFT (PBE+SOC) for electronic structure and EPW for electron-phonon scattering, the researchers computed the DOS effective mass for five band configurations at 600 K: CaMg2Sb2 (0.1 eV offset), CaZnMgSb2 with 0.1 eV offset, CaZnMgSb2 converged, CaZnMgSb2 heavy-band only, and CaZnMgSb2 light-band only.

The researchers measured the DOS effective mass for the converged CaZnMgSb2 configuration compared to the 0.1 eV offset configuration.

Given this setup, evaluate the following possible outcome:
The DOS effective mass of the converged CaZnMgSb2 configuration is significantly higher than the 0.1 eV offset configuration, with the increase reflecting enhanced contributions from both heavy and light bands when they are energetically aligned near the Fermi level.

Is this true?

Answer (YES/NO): NO